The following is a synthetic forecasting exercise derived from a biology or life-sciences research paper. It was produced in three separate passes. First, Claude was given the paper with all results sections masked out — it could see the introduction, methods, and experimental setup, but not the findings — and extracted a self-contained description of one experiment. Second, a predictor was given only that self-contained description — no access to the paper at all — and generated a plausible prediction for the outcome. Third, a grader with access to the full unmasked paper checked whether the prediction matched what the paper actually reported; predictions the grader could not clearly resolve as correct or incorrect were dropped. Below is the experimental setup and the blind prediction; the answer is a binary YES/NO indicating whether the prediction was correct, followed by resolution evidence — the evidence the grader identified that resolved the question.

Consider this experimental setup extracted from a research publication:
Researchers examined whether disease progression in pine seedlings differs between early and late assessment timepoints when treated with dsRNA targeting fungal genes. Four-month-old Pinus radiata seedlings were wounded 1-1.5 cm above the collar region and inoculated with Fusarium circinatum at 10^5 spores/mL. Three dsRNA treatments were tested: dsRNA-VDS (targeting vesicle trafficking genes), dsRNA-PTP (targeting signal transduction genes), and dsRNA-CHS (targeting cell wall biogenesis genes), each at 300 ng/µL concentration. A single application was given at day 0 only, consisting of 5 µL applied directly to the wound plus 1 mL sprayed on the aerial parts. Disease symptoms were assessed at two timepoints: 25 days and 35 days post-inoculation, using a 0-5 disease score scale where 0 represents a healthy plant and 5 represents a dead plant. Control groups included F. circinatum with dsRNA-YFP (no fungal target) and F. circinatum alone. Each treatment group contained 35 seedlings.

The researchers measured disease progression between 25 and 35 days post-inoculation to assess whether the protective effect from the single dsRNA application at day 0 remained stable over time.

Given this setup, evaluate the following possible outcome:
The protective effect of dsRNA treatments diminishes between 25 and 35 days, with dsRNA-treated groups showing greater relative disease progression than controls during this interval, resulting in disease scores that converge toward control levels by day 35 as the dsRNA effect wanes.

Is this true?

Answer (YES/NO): YES